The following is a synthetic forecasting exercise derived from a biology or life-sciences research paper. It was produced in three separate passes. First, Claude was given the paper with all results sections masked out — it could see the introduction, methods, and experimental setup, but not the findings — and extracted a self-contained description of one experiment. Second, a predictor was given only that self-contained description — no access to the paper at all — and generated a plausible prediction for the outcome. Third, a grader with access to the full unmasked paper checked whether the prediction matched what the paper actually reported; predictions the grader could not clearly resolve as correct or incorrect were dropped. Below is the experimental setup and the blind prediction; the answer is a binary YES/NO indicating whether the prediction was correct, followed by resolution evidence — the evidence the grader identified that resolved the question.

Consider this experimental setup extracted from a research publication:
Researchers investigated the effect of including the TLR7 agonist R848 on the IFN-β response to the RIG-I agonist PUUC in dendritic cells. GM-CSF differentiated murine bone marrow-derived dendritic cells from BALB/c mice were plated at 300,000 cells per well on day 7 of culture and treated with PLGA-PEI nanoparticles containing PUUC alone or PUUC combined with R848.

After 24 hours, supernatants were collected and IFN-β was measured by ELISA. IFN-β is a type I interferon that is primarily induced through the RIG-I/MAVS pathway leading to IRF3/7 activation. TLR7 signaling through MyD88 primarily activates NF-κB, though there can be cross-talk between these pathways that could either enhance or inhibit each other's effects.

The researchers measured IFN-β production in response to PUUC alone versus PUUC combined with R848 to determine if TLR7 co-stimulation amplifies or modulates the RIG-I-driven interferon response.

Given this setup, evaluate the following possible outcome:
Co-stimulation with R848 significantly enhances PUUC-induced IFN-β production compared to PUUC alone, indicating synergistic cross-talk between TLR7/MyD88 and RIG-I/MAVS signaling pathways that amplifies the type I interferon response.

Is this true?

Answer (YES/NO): NO